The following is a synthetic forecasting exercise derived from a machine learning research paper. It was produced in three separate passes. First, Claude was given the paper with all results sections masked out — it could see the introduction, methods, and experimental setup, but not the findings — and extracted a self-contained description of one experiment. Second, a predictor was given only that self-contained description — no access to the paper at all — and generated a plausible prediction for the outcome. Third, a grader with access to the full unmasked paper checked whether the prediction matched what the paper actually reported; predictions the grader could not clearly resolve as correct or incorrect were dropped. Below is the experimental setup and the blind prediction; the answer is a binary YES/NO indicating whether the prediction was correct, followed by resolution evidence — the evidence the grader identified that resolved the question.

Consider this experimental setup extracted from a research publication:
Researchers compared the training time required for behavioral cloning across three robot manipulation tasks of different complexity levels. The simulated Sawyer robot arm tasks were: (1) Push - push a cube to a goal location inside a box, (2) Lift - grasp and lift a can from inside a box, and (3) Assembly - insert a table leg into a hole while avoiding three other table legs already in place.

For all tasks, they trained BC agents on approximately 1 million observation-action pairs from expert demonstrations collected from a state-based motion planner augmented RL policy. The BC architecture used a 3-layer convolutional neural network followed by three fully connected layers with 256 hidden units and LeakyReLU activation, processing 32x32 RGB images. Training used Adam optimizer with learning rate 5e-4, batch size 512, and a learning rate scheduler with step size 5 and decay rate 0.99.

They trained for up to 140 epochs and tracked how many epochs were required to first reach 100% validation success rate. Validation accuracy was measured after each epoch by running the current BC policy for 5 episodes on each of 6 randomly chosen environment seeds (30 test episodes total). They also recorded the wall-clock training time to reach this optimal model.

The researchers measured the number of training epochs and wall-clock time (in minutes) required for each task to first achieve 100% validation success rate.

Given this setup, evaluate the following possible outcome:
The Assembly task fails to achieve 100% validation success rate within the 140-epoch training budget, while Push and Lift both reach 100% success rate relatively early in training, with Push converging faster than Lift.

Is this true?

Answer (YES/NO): NO